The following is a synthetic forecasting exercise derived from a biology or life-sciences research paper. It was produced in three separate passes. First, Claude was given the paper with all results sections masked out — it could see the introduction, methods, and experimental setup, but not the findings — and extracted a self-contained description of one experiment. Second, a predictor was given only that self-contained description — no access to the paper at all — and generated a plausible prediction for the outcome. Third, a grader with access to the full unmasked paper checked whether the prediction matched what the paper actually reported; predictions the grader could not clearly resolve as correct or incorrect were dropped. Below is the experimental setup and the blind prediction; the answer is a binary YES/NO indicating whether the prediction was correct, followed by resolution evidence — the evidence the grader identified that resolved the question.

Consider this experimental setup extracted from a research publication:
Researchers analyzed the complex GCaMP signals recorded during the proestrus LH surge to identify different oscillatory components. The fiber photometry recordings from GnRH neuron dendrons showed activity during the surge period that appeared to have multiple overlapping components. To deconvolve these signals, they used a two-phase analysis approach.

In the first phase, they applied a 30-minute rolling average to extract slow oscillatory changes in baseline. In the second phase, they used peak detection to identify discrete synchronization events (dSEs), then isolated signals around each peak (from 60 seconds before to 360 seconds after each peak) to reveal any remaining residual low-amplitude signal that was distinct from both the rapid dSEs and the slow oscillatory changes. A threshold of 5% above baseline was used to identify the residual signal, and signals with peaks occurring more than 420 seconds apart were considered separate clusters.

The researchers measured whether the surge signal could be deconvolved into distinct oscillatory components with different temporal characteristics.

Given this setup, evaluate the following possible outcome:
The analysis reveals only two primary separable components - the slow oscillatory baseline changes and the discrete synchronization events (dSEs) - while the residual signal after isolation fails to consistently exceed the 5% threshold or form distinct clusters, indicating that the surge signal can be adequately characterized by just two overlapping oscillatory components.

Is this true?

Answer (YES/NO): NO